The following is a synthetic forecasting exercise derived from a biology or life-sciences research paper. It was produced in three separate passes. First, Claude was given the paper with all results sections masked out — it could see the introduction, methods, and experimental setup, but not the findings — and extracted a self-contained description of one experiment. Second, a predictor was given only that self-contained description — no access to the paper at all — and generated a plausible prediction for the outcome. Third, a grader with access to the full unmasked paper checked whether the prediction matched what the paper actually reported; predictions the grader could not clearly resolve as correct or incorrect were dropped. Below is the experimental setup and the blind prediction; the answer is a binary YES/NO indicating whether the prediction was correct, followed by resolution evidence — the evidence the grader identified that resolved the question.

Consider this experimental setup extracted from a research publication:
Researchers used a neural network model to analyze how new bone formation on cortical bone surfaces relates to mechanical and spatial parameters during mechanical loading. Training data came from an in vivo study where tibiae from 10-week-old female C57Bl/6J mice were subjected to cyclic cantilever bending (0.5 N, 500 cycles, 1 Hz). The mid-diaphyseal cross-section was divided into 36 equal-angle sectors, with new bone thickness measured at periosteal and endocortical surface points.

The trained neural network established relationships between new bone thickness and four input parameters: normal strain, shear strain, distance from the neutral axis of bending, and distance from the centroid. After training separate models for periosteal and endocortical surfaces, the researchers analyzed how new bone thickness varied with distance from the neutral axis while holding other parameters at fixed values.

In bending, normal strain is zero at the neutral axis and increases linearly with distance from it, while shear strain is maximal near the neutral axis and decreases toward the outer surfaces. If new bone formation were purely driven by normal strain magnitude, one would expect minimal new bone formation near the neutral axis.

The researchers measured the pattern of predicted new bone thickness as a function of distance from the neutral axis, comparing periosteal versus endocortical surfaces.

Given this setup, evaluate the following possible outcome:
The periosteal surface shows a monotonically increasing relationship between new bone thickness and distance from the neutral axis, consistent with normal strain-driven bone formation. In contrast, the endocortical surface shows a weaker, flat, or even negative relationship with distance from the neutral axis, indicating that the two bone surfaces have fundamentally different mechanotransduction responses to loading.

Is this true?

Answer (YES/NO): YES